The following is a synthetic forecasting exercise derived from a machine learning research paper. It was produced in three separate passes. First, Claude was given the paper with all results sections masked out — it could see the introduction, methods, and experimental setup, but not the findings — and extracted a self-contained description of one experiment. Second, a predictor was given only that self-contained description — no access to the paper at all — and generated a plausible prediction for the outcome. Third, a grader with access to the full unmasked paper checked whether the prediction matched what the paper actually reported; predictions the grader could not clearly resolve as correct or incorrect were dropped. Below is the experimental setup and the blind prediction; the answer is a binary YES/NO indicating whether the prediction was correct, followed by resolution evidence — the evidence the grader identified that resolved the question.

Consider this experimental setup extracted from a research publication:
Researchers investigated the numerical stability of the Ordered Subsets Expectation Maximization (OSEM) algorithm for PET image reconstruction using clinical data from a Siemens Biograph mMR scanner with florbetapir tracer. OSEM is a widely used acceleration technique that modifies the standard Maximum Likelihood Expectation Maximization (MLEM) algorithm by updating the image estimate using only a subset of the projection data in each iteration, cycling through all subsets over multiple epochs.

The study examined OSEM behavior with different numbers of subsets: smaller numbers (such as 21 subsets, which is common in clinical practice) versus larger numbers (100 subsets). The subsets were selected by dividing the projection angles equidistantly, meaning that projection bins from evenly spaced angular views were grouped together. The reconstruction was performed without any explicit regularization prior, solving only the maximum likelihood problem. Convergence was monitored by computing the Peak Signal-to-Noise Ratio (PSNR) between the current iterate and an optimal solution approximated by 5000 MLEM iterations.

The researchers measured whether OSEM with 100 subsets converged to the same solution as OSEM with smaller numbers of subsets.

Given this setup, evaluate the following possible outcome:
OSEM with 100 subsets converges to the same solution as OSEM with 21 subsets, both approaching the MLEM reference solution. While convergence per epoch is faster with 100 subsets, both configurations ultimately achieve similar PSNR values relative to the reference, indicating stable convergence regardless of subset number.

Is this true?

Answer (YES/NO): NO